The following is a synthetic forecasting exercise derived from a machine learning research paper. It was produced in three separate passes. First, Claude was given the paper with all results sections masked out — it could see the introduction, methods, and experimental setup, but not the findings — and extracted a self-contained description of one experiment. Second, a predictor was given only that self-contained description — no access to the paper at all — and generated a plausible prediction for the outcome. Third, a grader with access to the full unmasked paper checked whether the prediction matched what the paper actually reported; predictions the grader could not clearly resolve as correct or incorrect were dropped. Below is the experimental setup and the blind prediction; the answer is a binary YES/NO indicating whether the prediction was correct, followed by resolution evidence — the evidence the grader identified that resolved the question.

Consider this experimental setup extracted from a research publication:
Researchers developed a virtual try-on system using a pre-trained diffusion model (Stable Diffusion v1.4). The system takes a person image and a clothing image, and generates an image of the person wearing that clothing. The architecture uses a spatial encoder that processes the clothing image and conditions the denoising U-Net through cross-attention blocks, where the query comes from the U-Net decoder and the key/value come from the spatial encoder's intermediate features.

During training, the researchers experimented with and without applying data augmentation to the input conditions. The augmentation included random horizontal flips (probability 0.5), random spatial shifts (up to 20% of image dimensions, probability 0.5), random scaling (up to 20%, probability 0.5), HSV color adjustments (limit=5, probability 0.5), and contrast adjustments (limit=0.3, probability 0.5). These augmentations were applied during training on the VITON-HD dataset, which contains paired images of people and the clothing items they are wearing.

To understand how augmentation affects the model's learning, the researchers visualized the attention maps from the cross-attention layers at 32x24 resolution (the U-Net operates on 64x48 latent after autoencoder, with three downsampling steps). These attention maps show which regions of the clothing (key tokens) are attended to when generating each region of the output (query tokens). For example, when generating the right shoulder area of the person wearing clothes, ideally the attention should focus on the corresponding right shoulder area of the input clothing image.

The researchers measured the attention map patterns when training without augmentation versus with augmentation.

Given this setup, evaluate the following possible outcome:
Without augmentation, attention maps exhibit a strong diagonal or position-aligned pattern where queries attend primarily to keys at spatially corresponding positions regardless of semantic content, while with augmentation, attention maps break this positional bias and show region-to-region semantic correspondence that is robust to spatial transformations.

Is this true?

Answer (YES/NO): NO